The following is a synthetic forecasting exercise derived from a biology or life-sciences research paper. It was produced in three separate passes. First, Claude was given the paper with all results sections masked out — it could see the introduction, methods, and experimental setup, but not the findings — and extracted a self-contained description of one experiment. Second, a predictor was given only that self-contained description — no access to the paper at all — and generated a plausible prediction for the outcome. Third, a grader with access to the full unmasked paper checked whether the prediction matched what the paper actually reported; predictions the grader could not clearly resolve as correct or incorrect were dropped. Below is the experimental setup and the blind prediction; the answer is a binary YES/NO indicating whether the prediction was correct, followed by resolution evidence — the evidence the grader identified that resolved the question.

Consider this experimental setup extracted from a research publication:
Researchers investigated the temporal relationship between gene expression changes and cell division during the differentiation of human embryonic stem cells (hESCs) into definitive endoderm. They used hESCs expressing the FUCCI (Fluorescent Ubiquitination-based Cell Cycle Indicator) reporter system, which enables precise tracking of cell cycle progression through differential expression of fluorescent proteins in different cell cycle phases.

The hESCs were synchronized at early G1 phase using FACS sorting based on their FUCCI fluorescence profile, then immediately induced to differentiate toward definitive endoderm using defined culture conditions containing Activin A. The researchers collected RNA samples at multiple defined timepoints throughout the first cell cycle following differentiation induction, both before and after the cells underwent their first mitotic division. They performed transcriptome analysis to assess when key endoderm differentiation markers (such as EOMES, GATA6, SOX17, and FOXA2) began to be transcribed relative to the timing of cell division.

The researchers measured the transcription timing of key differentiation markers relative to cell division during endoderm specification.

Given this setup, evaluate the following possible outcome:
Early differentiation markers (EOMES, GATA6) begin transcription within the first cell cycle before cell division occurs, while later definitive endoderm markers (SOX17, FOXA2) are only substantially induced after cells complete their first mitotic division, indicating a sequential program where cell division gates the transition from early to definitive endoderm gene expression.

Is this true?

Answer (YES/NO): NO